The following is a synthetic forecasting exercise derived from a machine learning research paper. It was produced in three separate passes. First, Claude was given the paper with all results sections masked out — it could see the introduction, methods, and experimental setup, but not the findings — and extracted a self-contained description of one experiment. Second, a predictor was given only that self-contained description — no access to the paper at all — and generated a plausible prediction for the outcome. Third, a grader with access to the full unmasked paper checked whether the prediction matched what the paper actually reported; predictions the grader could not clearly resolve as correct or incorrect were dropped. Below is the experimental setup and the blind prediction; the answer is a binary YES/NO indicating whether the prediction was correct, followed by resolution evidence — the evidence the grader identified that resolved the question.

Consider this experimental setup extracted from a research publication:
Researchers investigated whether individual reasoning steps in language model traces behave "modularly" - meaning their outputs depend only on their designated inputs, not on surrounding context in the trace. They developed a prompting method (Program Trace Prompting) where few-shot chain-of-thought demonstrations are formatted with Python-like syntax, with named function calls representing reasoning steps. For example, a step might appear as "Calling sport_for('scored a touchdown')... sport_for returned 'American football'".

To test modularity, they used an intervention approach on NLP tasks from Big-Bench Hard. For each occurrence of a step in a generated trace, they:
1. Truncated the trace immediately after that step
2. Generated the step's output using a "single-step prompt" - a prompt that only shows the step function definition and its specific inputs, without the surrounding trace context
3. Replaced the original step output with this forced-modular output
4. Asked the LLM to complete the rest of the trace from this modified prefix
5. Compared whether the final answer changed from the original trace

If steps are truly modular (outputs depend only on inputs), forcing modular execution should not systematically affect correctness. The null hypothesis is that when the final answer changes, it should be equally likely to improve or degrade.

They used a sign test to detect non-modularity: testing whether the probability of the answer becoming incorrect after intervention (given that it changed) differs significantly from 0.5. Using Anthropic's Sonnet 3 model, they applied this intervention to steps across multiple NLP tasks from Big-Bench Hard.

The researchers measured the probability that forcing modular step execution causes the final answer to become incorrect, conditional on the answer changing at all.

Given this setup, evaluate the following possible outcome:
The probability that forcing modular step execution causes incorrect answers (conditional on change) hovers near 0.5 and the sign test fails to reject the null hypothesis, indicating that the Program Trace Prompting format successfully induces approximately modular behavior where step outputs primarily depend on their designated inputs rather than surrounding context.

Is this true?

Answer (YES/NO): YES